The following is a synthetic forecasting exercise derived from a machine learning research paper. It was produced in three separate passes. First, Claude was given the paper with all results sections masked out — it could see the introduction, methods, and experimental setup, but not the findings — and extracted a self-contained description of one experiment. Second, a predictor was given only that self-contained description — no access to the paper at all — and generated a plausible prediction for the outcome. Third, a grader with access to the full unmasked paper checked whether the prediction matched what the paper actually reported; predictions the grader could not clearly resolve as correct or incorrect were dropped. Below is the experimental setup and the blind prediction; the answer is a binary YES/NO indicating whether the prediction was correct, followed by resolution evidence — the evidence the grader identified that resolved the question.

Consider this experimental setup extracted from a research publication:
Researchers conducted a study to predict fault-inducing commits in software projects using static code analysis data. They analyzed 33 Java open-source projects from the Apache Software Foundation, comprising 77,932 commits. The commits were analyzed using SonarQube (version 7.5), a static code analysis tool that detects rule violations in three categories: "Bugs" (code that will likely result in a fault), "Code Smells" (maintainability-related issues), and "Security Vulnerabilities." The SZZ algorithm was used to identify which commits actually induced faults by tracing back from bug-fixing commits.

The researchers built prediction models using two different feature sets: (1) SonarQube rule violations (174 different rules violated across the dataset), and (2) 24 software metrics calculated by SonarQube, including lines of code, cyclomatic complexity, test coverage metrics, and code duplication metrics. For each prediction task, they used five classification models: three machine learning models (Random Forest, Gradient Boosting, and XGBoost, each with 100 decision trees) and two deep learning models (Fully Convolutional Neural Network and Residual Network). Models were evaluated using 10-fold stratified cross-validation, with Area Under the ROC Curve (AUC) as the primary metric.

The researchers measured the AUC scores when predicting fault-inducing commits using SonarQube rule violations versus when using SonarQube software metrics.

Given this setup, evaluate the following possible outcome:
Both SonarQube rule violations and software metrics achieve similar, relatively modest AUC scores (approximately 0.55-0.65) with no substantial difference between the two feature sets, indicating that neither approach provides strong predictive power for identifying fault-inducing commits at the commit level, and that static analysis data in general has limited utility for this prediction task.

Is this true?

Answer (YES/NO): NO